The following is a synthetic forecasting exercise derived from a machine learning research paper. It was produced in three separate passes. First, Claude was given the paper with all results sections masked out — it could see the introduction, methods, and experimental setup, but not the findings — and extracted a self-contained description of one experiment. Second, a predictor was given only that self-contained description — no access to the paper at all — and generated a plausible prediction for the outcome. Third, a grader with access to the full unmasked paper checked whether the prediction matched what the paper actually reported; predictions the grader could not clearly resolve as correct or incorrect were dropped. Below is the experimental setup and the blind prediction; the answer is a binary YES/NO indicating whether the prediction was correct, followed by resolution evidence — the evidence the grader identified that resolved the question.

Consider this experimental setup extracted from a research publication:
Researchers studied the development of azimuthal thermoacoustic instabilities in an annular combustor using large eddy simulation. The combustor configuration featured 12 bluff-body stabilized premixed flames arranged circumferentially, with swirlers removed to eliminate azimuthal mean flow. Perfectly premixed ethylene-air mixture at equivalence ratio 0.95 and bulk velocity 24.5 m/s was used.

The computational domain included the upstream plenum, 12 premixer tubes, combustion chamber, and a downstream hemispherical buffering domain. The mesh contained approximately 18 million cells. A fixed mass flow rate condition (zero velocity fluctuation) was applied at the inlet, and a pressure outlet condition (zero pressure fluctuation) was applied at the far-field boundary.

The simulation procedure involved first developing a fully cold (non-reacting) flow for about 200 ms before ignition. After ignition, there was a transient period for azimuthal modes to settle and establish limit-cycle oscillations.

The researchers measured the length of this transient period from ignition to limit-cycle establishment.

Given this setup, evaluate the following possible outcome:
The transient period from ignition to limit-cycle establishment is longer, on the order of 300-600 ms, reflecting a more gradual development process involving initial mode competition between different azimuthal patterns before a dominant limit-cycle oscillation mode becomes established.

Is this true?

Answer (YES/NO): NO